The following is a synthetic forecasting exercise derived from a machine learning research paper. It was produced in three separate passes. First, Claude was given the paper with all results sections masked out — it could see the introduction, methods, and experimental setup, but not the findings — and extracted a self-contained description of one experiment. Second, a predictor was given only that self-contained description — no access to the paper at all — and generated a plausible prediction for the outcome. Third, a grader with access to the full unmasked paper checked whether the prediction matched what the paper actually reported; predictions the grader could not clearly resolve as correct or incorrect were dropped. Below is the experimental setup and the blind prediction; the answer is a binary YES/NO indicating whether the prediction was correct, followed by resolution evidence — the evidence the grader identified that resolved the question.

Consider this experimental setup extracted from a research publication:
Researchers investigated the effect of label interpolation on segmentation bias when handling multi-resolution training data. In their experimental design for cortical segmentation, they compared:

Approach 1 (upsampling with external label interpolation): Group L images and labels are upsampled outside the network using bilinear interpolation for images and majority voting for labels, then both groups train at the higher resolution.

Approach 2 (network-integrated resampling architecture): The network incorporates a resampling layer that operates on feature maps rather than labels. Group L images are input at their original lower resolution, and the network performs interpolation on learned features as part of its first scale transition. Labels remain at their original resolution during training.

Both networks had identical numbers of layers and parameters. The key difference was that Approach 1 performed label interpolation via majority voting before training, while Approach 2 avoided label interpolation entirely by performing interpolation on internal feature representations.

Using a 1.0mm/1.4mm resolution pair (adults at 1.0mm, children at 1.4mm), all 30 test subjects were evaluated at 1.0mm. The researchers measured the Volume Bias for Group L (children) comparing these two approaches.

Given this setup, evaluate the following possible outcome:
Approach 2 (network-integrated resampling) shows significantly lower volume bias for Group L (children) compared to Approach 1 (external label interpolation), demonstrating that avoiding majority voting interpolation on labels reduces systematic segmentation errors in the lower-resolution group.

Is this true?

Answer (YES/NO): YES